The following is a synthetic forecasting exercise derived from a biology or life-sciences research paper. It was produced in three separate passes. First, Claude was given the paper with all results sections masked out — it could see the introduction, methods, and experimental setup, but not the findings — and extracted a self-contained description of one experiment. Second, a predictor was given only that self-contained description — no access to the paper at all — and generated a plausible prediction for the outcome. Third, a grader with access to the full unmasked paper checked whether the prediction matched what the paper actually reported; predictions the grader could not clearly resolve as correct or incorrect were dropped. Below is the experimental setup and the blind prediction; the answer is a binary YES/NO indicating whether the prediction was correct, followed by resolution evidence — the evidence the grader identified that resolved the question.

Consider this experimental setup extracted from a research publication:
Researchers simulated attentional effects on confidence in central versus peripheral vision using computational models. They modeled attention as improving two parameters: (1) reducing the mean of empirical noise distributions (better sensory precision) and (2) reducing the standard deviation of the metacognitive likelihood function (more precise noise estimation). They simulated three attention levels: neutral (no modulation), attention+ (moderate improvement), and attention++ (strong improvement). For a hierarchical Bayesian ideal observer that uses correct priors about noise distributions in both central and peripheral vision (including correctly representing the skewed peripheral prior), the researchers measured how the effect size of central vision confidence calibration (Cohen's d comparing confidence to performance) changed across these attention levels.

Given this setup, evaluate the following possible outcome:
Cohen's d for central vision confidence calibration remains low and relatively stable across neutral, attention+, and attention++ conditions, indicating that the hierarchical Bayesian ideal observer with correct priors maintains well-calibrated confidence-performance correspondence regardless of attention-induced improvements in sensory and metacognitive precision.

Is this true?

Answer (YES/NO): YES